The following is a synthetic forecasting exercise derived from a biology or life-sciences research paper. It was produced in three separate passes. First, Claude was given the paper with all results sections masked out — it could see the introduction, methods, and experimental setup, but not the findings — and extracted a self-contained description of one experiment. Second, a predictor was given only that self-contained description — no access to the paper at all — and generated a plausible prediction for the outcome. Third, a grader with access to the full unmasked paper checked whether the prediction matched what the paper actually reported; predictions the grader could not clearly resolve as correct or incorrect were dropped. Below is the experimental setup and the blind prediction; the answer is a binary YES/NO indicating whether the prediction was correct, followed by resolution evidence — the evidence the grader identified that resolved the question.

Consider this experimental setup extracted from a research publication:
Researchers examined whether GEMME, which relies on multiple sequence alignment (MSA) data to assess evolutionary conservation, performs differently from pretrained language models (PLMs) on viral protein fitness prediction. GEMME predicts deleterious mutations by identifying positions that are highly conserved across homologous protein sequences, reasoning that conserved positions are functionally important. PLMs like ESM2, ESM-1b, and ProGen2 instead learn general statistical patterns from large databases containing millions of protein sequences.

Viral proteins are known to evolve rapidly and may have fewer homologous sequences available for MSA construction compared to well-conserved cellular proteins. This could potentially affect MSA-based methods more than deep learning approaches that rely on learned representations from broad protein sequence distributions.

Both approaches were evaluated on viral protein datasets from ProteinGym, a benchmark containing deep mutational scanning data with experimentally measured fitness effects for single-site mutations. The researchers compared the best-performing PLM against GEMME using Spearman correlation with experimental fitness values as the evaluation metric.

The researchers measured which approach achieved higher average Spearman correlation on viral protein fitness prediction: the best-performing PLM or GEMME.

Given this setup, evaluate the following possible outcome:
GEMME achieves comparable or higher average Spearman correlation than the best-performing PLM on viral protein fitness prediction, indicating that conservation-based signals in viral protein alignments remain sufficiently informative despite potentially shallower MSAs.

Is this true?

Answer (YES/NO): YES